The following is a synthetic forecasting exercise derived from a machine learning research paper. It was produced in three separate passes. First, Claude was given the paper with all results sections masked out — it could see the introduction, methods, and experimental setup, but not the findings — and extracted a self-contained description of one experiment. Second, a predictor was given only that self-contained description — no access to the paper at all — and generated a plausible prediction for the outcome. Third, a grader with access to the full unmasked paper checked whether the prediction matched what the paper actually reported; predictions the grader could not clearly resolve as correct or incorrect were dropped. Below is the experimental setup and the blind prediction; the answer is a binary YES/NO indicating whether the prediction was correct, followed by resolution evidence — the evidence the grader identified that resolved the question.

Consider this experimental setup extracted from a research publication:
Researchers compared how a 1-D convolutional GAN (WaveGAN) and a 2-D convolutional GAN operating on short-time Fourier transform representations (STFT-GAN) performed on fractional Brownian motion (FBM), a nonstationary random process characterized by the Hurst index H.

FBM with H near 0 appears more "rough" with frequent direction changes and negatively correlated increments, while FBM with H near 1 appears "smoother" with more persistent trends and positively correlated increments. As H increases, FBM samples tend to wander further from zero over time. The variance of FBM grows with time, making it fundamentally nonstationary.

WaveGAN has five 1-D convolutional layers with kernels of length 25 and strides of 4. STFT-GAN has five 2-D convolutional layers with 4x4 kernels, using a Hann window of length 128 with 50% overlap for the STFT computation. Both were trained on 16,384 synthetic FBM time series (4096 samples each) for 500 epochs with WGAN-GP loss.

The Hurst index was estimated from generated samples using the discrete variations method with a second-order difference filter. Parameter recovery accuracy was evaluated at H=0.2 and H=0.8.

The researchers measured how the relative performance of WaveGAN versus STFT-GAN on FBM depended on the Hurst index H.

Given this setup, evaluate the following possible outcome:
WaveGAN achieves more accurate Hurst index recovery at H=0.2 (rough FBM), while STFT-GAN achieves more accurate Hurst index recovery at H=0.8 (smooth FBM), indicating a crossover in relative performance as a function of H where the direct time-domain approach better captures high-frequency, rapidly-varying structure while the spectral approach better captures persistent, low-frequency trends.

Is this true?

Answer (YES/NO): NO